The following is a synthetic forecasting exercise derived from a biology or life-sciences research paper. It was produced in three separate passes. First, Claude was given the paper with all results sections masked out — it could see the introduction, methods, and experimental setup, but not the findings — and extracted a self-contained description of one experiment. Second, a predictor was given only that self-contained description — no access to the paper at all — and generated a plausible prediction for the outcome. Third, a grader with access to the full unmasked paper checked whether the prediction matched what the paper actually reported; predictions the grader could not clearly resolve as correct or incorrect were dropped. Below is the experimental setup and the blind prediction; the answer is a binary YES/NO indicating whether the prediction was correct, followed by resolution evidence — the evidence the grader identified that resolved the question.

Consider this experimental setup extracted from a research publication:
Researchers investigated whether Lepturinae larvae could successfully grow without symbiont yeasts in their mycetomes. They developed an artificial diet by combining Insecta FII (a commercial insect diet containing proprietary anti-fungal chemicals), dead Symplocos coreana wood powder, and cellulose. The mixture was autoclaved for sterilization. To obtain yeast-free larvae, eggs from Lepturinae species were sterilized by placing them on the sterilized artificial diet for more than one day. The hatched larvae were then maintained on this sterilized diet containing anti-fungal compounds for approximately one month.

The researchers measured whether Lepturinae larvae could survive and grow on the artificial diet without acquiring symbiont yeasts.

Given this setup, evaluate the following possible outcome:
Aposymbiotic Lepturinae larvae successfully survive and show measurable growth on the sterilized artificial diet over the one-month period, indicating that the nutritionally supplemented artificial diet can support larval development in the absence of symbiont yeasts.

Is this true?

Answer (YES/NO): YES